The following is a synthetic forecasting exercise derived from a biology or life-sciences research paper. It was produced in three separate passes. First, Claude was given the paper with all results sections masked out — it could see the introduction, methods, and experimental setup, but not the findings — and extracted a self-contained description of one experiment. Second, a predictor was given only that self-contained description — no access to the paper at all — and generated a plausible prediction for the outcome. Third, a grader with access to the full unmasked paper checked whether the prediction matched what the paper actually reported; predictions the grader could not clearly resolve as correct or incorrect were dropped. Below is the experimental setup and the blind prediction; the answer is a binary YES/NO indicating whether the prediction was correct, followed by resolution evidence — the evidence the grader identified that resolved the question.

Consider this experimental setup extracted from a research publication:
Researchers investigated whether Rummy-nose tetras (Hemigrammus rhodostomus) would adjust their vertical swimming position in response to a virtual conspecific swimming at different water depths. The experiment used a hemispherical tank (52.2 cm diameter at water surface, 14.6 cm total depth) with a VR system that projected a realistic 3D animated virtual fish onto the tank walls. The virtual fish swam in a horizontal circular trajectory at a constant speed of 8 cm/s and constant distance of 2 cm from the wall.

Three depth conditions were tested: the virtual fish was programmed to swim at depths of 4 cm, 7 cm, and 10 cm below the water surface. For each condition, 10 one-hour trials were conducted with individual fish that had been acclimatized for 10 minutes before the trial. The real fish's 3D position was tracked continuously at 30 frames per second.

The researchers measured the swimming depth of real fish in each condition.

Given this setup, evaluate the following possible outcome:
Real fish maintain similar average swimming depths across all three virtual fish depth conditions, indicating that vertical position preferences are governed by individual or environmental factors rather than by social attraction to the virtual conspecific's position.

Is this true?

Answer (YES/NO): NO